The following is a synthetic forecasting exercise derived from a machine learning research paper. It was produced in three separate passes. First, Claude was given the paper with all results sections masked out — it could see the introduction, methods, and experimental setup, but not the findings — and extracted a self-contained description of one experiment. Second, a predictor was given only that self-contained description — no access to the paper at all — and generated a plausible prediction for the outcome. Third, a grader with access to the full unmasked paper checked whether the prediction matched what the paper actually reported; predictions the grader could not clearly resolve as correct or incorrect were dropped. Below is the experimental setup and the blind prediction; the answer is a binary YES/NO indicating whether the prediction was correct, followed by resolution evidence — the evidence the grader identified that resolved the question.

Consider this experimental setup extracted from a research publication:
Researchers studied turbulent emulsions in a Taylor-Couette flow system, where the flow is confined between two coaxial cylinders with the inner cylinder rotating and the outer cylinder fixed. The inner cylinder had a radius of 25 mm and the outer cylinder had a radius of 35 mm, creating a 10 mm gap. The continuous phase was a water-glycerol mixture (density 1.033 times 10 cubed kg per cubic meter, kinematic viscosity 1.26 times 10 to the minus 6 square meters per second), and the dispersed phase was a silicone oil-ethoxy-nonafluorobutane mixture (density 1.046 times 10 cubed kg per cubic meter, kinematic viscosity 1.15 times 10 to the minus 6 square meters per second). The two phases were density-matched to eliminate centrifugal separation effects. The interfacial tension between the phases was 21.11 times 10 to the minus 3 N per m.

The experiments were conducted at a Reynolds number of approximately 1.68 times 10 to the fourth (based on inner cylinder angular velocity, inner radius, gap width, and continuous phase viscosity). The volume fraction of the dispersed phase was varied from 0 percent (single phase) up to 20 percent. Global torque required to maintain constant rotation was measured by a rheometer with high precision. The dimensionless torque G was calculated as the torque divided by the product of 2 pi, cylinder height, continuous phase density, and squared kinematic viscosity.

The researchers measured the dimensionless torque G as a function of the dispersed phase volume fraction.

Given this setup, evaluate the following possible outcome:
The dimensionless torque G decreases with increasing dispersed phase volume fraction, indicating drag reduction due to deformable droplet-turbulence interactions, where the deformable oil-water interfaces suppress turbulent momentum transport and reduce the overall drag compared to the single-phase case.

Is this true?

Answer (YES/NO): NO